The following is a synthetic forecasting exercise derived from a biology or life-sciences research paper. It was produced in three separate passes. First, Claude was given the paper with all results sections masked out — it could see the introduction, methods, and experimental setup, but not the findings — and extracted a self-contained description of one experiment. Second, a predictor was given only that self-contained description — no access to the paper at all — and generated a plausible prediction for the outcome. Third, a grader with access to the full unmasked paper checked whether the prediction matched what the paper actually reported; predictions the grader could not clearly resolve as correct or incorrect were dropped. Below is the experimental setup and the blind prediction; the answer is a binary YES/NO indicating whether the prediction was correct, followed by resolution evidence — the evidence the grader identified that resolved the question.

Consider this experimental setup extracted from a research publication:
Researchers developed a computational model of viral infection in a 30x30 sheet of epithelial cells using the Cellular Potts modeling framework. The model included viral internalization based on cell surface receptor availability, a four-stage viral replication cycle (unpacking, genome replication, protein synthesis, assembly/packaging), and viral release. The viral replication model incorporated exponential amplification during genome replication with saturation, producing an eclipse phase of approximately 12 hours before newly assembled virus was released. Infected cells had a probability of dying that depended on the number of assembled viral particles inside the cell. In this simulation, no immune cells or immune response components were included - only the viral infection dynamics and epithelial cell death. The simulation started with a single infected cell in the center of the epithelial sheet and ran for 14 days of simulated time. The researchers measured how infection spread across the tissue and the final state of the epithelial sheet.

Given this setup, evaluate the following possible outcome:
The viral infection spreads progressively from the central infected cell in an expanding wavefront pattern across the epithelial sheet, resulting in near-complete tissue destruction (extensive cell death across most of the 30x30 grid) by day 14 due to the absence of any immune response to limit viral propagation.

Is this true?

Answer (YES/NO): YES